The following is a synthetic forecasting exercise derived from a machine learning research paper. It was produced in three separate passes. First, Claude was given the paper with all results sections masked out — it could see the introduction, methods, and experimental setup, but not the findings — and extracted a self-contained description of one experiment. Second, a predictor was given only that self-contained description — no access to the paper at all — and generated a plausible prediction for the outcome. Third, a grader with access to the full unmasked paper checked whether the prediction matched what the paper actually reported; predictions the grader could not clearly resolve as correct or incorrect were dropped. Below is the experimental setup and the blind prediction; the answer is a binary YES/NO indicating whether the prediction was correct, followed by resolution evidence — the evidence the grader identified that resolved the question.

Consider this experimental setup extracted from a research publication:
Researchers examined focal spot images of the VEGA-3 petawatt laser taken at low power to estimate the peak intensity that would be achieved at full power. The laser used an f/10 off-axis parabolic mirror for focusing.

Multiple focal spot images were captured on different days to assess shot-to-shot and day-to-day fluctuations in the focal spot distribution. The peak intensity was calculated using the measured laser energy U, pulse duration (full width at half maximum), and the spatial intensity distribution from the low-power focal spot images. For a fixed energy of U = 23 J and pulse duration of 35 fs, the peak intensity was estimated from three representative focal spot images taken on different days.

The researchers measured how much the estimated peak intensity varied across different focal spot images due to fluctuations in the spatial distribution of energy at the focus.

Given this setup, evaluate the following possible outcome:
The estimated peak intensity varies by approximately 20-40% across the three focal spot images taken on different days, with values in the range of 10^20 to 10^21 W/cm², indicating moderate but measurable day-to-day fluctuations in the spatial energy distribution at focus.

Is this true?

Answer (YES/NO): NO